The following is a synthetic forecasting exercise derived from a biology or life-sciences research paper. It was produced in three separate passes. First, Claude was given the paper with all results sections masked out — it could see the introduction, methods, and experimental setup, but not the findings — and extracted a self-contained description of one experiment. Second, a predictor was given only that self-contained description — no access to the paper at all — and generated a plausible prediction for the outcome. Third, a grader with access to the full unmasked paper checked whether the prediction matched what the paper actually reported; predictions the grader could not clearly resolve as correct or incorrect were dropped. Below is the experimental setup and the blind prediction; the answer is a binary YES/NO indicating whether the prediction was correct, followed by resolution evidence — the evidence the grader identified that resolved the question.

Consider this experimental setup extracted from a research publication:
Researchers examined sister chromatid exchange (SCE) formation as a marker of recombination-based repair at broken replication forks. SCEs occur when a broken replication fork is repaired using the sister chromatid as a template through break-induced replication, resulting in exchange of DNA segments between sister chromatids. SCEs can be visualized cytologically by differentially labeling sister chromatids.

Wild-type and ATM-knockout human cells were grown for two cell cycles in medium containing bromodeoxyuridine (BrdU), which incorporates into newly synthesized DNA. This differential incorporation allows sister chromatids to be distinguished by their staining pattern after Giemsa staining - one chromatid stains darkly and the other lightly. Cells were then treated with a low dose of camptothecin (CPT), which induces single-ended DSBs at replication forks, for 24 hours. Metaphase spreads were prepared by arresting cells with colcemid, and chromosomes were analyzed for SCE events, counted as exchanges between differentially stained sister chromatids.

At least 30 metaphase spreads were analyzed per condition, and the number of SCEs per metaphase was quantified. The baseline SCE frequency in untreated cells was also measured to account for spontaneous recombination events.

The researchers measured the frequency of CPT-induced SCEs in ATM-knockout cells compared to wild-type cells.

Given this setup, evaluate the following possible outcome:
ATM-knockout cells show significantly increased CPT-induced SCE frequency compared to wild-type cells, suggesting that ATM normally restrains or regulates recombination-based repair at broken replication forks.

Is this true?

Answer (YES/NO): NO